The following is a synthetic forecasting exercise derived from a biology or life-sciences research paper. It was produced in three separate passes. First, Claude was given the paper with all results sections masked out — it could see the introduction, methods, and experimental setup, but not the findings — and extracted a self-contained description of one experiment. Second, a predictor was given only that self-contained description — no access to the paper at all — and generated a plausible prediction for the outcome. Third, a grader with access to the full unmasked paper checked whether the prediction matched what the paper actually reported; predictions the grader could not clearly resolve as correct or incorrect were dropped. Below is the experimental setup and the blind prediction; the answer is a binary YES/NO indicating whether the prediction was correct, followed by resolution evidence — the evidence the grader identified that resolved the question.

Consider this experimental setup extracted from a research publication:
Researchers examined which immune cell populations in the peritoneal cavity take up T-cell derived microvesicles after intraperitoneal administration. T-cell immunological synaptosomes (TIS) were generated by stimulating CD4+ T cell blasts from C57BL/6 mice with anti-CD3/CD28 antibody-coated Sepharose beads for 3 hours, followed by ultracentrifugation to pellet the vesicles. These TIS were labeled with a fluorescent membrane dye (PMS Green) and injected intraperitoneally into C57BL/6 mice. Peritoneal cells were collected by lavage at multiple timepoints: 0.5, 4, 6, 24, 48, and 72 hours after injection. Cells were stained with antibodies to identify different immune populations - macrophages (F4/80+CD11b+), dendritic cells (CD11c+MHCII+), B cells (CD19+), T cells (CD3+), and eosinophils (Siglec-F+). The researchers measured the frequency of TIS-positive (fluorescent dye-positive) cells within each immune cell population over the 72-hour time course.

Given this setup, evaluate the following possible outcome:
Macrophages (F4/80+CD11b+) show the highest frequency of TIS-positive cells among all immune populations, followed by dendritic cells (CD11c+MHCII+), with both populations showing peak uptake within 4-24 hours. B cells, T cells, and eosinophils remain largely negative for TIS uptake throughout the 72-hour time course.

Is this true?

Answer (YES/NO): NO